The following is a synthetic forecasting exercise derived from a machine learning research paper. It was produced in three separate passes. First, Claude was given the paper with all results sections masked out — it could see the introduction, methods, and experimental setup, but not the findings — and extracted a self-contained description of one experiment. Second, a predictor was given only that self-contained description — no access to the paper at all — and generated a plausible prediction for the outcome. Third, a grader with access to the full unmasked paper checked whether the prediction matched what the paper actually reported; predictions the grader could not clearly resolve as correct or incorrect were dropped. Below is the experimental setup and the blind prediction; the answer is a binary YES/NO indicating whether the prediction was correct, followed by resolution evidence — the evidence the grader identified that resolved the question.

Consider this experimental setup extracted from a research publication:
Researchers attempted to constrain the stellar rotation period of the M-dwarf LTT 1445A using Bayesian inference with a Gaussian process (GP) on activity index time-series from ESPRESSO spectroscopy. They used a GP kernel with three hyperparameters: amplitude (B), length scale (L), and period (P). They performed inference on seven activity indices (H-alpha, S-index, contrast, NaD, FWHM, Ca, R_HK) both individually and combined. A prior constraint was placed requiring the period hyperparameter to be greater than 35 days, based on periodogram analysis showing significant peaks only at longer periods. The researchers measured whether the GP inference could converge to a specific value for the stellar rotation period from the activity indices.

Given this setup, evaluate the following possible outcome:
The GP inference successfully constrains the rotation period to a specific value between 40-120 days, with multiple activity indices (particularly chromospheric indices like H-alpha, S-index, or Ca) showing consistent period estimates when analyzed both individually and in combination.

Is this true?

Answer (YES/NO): NO